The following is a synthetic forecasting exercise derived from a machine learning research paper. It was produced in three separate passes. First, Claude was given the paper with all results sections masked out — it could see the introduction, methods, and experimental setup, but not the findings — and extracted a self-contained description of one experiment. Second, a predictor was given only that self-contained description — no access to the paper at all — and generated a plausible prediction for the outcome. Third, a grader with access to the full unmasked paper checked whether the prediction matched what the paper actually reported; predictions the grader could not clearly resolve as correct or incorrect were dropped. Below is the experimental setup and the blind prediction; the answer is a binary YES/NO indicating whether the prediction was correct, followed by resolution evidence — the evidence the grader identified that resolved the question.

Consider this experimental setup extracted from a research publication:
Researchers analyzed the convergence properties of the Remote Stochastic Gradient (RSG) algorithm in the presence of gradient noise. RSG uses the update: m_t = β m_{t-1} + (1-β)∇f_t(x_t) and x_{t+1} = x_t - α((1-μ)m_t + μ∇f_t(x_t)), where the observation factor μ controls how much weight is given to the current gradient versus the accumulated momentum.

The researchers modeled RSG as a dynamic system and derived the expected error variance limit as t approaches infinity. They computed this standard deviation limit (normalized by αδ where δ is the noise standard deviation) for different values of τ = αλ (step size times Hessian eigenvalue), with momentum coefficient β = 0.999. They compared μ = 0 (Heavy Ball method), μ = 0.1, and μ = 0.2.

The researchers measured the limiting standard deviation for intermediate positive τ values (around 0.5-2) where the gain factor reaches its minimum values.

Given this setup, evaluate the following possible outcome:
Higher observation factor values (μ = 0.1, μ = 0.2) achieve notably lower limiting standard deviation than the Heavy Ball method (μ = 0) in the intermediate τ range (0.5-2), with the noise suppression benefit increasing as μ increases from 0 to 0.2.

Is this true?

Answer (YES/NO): NO